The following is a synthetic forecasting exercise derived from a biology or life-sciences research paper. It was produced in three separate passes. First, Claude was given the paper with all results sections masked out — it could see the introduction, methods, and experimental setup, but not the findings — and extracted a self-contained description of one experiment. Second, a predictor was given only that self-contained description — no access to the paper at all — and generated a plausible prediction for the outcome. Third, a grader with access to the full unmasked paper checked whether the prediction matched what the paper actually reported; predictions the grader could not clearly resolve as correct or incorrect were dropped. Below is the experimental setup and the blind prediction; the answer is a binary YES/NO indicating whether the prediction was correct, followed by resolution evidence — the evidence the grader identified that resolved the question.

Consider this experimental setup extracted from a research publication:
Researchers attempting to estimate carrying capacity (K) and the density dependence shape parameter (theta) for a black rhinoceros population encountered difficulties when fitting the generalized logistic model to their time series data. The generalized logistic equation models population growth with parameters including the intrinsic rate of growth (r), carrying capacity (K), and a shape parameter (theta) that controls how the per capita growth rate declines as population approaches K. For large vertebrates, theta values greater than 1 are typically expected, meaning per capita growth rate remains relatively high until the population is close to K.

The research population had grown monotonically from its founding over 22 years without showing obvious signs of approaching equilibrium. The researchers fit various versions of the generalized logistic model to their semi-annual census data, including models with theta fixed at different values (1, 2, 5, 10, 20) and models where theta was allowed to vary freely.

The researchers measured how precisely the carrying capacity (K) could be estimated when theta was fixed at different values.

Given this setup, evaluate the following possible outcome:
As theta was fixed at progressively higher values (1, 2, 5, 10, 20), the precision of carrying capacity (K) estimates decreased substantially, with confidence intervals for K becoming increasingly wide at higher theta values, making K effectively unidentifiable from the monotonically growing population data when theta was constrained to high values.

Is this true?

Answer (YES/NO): NO